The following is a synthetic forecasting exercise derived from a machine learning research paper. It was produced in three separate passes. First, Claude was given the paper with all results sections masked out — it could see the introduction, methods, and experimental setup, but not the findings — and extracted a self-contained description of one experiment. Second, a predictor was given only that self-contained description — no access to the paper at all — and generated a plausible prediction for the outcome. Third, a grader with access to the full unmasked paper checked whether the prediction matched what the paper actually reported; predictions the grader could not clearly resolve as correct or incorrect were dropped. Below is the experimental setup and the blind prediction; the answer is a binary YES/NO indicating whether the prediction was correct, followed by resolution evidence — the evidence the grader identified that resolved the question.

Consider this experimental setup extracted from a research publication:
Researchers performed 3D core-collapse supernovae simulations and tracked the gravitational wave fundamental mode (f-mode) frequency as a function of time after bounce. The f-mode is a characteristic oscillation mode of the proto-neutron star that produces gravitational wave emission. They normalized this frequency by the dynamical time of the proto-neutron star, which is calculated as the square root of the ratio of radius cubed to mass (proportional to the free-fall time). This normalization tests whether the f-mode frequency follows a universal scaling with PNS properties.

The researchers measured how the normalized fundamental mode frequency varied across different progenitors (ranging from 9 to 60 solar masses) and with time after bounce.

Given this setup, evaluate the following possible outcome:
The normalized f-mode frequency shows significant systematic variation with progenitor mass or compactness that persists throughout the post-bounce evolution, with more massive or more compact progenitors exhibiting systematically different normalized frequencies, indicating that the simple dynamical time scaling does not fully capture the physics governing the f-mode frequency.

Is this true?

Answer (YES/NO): NO